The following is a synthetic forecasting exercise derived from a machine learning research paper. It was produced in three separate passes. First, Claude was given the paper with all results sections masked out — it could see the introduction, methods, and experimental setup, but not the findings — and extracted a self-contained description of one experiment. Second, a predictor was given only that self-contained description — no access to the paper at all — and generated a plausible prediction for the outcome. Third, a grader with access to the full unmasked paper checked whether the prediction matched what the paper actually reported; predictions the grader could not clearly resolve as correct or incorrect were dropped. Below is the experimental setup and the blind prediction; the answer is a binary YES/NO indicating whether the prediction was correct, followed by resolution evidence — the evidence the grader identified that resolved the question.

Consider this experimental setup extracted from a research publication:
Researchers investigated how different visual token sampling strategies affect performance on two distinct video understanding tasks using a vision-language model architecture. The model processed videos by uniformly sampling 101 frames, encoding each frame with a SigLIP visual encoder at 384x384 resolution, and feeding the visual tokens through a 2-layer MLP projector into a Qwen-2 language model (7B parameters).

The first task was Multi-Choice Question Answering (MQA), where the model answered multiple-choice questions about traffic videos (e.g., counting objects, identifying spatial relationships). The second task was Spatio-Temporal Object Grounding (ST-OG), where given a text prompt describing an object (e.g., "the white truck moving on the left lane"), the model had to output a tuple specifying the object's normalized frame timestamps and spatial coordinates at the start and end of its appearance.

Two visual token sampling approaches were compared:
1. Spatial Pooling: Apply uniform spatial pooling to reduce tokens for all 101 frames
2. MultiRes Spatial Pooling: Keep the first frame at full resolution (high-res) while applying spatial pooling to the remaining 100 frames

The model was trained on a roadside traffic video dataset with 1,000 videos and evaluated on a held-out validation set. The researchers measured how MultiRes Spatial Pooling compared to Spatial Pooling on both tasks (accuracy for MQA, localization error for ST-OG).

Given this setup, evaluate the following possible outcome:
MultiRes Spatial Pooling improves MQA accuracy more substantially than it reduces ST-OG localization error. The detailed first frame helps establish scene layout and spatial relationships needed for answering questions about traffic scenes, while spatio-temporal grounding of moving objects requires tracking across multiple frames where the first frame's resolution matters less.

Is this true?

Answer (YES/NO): NO